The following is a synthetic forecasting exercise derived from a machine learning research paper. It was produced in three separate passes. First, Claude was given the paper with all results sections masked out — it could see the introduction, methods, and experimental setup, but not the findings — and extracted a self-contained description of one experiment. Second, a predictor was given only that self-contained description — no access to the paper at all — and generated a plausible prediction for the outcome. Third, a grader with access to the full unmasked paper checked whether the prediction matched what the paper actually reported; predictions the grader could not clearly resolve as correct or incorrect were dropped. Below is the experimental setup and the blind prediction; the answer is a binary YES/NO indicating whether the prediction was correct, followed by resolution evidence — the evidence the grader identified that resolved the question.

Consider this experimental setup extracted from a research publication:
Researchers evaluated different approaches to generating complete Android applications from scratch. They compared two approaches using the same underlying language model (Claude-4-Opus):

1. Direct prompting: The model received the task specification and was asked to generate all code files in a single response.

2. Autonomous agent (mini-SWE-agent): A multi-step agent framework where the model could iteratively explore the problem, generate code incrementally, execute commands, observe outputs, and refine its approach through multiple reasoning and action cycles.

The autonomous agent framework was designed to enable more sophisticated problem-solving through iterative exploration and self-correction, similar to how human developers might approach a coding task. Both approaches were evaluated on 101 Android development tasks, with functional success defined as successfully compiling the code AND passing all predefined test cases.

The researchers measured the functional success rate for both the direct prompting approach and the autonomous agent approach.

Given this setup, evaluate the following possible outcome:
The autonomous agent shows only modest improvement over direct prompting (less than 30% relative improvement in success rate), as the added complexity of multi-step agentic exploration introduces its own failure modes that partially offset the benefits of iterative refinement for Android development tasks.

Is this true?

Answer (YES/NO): NO